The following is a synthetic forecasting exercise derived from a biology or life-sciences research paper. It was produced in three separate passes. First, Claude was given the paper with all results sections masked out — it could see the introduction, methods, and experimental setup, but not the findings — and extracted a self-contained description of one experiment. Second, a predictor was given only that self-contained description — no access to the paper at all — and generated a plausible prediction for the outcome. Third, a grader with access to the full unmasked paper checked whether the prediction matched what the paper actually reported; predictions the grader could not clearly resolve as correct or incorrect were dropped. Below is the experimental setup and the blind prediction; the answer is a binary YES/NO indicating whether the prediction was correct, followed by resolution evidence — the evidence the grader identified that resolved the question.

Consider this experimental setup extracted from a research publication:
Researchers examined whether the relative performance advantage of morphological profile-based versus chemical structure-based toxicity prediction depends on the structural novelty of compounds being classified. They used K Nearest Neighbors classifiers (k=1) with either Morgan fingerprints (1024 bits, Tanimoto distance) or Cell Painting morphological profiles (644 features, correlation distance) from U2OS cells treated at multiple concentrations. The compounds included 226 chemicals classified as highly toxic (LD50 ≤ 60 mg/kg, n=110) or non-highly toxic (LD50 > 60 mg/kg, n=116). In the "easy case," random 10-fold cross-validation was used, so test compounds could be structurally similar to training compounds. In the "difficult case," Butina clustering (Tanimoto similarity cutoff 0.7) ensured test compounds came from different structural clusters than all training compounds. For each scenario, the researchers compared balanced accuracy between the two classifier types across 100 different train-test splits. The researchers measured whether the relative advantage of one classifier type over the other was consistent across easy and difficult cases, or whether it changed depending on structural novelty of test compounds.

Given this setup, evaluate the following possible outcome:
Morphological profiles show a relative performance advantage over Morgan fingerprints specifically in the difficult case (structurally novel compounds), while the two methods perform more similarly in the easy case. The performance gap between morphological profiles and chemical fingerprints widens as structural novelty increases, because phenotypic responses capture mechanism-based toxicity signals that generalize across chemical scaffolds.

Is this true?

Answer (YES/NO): YES